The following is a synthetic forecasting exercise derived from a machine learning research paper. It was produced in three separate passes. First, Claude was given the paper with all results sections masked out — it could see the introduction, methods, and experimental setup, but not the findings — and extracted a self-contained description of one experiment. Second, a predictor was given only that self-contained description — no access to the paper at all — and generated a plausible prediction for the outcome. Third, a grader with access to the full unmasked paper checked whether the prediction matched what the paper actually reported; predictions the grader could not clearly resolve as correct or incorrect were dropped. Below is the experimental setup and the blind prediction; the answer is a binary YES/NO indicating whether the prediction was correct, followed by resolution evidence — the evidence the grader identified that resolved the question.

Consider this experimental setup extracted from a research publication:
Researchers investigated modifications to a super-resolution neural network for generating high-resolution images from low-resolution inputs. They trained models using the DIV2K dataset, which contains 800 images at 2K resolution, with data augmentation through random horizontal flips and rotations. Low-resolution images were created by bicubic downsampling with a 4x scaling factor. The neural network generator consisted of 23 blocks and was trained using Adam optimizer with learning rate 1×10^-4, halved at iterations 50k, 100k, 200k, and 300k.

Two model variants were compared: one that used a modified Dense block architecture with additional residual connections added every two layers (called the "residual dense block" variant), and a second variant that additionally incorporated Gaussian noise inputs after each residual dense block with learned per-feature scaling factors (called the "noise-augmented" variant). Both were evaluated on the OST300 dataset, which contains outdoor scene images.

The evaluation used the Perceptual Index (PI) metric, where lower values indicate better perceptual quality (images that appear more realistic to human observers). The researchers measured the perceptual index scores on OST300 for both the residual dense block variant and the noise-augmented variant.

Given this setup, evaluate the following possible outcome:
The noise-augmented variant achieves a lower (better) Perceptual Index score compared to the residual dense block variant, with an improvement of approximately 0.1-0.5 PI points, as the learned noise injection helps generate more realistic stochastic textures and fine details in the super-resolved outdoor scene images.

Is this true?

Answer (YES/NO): NO